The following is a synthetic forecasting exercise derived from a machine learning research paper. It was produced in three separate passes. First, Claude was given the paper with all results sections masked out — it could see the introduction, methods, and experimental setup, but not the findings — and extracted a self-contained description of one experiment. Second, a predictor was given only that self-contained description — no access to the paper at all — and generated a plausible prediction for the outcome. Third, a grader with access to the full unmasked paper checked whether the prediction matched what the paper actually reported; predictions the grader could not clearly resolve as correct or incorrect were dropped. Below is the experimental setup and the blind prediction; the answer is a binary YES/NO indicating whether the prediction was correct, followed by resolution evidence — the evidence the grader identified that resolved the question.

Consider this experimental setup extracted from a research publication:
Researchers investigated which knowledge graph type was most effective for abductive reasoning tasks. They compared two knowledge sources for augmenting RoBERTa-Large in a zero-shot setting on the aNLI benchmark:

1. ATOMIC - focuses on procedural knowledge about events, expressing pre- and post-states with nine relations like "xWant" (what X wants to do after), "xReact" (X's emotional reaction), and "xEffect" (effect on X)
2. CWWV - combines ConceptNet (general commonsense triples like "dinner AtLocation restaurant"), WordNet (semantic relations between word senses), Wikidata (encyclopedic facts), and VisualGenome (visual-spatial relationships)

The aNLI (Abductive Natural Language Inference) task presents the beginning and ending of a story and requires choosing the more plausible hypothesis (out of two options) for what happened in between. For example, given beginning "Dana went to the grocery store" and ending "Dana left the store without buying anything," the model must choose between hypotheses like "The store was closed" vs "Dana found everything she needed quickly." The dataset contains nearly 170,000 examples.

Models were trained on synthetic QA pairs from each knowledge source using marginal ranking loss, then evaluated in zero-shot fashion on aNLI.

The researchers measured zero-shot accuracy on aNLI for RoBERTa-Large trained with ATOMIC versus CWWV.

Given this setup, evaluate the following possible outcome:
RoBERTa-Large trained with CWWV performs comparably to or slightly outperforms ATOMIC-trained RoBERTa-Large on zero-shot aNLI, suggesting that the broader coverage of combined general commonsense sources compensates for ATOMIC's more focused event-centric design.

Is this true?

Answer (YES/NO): NO